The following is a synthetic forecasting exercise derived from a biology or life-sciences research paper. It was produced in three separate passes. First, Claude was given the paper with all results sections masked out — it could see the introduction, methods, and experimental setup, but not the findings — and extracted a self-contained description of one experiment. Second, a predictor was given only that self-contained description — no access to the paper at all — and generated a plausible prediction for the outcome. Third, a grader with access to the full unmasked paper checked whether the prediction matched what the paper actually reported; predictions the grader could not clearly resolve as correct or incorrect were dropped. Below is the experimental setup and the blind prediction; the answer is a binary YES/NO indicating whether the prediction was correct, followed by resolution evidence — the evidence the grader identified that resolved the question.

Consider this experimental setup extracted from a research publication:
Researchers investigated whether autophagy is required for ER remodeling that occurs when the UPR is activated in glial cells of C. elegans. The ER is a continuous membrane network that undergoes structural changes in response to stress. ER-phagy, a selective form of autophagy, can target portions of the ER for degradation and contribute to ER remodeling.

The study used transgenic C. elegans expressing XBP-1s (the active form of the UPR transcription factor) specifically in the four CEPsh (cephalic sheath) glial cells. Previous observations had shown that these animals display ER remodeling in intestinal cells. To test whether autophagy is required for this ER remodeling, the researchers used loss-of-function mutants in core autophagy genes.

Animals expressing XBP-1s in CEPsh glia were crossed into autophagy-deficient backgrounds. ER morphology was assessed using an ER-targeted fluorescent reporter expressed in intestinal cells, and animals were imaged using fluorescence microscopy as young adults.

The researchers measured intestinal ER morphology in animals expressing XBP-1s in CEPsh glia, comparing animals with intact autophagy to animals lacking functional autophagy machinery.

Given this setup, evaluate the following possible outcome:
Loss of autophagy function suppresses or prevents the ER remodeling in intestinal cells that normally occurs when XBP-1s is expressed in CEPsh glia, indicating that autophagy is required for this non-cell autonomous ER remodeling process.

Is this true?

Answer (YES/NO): YES